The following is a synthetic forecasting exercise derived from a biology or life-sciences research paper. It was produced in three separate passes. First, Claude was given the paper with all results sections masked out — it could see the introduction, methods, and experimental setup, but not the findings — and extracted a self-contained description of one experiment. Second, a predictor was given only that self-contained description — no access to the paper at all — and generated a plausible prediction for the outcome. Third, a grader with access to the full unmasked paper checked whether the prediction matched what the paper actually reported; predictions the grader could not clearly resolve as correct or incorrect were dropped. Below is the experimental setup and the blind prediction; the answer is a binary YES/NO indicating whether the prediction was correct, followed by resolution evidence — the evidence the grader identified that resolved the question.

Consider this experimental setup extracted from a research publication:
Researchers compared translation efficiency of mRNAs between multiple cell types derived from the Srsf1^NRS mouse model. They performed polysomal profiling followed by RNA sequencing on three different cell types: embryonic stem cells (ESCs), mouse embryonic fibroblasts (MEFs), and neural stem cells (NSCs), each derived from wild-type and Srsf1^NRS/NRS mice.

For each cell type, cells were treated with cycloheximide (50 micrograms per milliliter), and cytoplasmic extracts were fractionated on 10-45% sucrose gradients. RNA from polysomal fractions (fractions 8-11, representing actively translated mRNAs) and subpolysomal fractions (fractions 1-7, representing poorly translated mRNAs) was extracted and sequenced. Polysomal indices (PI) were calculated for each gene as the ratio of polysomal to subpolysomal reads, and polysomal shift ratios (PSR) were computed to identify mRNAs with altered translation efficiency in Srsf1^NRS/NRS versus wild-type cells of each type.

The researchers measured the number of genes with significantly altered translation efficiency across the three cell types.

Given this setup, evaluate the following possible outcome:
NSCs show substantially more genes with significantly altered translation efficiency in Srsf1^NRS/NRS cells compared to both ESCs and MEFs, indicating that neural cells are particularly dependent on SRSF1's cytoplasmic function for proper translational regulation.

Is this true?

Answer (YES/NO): YES